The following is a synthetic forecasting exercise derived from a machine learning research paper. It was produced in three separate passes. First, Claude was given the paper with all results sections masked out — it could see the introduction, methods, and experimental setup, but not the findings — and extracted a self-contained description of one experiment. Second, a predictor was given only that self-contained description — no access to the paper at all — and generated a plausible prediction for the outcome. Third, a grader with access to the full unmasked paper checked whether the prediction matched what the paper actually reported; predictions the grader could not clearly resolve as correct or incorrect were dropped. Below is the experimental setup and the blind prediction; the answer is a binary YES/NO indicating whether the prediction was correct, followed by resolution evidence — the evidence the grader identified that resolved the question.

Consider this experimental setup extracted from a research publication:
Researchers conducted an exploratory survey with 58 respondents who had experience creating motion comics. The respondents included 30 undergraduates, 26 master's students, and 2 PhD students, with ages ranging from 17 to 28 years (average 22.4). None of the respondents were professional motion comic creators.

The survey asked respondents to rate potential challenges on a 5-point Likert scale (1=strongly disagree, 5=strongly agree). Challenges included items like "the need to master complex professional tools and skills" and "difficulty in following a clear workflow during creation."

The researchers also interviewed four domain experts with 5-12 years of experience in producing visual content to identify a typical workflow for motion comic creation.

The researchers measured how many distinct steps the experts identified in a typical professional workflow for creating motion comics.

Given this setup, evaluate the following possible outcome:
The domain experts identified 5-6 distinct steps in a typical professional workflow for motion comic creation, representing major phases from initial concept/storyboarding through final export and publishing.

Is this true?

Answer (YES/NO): YES